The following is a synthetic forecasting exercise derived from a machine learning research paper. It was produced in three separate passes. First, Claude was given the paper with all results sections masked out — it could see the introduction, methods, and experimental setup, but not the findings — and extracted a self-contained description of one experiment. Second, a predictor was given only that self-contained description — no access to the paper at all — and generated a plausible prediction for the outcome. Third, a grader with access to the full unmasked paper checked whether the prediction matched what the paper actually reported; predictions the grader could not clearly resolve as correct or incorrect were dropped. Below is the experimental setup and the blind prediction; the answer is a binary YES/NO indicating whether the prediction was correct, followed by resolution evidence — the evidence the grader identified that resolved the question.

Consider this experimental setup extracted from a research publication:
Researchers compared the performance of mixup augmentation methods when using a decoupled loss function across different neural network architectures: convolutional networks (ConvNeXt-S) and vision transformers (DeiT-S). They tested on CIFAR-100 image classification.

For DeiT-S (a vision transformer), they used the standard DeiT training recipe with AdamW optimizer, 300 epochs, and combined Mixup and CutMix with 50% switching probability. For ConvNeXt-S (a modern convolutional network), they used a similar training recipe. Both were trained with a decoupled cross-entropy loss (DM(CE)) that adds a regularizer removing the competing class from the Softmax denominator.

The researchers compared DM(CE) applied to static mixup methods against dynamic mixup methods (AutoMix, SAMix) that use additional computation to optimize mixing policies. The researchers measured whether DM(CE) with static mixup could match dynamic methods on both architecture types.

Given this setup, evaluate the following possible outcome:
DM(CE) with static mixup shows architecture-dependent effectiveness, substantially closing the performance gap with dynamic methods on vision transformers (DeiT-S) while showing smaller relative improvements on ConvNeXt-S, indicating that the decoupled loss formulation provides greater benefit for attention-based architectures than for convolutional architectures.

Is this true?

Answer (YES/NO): NO